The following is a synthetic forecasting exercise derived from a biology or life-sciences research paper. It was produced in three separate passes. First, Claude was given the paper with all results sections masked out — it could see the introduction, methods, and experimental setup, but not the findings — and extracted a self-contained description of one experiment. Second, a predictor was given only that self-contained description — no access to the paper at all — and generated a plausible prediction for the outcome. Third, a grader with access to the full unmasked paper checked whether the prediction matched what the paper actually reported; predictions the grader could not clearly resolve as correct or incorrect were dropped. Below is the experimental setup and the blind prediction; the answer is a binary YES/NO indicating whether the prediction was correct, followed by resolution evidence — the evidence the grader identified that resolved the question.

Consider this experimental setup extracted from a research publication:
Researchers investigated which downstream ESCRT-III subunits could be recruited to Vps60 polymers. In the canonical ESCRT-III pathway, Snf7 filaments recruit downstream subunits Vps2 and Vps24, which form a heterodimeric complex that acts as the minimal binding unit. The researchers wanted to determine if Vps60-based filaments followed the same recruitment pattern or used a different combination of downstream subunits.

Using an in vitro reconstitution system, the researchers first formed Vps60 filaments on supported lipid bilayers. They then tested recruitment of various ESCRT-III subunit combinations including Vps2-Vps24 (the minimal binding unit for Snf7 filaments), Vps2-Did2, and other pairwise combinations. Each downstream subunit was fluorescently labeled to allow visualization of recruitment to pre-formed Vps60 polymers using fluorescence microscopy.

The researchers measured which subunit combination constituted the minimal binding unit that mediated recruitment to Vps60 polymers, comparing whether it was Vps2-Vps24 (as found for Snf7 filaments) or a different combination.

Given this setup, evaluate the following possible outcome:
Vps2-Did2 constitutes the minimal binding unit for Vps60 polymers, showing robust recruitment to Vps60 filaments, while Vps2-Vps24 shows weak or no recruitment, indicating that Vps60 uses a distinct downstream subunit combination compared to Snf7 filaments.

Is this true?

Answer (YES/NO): NO